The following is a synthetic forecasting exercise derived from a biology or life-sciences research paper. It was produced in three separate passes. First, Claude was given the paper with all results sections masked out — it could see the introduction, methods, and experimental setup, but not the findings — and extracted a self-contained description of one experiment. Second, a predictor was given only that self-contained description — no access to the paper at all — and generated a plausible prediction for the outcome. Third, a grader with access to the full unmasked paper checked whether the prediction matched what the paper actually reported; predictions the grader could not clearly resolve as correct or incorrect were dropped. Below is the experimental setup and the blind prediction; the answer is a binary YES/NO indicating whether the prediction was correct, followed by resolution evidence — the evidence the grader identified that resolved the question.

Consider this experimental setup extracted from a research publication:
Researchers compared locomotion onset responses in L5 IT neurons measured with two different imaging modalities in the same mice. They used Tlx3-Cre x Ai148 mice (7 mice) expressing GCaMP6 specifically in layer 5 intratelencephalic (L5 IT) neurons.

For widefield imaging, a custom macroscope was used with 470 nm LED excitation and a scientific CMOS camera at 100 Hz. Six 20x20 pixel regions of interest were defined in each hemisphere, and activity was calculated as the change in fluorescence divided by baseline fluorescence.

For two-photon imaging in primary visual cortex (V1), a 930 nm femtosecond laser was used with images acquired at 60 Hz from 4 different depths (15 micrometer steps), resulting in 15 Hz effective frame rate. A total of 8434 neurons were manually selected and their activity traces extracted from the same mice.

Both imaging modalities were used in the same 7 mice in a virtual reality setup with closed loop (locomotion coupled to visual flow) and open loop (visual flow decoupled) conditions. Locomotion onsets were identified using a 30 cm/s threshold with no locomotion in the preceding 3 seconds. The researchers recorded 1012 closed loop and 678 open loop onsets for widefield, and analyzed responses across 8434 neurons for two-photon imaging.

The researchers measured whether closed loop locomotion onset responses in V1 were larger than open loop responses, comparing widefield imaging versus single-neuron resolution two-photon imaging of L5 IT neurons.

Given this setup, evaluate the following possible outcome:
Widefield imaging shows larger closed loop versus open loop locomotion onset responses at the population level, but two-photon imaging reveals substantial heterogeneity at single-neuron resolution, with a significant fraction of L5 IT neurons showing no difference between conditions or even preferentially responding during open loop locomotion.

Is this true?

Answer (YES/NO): NO